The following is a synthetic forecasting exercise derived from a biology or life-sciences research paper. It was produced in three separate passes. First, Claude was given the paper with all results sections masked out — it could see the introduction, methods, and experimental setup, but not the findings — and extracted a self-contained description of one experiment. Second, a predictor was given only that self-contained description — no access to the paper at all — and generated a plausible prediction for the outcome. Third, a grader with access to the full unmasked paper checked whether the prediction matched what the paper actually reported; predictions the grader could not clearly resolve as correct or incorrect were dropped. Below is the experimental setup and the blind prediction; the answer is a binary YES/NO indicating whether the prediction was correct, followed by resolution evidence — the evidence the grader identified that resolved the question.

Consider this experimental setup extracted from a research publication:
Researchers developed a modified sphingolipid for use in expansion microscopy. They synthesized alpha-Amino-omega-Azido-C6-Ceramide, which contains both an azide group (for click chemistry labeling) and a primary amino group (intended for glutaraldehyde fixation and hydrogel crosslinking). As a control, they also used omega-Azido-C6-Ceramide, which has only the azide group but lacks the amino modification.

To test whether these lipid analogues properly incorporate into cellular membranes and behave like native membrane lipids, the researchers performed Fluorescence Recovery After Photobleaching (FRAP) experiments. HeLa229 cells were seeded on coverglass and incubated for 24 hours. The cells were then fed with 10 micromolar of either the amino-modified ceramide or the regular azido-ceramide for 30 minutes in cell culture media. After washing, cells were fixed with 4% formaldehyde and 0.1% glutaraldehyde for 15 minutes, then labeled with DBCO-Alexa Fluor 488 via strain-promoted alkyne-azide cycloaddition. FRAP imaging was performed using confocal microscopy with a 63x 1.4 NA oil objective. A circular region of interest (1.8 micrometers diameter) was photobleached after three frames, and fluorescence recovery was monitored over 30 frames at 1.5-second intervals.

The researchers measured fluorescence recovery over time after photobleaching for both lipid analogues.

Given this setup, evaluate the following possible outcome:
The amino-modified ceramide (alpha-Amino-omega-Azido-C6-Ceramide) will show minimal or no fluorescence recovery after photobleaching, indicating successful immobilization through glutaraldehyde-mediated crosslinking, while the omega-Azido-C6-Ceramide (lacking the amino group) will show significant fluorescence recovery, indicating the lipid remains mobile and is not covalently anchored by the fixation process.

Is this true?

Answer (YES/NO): NO